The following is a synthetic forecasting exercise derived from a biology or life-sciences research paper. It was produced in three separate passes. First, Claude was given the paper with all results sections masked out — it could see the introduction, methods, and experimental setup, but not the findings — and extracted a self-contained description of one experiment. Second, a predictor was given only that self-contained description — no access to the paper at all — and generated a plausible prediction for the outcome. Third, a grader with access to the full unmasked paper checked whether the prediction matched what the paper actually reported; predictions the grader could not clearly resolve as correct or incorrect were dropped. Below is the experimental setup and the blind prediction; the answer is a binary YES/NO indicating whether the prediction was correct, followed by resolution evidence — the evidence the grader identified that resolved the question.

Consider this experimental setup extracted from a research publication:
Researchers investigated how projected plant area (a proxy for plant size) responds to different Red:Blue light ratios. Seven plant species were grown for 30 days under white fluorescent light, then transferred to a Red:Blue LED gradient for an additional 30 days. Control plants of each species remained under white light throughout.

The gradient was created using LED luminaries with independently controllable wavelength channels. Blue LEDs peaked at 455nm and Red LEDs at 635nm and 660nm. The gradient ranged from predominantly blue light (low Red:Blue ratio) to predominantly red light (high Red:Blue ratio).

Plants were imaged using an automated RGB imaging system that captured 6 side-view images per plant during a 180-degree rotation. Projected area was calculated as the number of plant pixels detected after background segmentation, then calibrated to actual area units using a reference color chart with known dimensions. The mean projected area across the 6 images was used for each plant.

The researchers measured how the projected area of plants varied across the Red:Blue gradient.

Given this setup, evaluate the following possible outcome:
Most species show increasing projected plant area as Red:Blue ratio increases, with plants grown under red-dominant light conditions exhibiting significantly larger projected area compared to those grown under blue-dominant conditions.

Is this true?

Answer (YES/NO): NO